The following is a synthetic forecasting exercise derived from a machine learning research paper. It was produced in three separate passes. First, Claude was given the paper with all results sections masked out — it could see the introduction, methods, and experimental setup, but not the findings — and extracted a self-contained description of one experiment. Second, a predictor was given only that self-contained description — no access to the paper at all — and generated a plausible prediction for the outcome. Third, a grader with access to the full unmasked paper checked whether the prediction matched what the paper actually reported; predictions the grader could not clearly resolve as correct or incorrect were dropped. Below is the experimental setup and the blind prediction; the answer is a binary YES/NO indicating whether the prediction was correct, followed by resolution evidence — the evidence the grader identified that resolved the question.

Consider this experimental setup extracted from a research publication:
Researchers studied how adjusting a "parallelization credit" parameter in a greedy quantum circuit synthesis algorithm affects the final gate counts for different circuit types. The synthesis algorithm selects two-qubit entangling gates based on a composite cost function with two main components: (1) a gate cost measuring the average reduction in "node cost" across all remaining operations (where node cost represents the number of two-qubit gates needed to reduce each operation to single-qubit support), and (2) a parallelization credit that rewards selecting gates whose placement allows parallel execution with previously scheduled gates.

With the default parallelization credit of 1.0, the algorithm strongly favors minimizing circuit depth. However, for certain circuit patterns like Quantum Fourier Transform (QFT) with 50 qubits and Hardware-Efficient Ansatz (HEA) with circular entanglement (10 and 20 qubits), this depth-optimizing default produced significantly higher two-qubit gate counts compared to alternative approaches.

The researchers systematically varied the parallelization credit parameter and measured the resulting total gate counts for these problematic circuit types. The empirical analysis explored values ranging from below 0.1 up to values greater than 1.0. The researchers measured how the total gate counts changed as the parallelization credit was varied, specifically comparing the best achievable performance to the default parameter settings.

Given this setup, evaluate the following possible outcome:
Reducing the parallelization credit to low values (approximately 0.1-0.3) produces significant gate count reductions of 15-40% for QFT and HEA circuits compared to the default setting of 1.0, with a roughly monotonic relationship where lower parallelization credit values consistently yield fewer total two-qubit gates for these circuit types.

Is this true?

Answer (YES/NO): NO